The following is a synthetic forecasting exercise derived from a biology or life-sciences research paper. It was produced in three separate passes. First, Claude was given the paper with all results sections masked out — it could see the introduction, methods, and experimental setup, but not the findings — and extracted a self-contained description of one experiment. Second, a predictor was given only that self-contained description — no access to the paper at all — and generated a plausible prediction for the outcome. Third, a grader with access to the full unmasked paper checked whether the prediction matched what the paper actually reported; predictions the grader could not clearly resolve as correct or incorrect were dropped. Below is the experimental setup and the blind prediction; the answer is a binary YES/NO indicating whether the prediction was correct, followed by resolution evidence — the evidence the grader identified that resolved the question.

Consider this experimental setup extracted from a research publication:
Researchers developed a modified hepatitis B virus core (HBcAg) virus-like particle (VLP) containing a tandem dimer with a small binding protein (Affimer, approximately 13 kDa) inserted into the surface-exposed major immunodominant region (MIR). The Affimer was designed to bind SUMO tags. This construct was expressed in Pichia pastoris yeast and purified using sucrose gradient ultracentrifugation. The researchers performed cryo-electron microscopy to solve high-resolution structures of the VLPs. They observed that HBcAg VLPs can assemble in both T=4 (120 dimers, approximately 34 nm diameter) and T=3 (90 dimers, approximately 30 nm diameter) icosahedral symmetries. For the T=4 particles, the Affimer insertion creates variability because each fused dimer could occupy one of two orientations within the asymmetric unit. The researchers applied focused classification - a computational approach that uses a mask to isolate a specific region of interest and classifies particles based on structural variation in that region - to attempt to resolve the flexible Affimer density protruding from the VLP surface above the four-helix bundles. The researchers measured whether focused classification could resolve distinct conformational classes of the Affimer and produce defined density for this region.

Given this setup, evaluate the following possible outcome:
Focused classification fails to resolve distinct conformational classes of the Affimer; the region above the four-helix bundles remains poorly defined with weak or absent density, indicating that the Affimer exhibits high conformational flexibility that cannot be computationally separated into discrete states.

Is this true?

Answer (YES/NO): YES